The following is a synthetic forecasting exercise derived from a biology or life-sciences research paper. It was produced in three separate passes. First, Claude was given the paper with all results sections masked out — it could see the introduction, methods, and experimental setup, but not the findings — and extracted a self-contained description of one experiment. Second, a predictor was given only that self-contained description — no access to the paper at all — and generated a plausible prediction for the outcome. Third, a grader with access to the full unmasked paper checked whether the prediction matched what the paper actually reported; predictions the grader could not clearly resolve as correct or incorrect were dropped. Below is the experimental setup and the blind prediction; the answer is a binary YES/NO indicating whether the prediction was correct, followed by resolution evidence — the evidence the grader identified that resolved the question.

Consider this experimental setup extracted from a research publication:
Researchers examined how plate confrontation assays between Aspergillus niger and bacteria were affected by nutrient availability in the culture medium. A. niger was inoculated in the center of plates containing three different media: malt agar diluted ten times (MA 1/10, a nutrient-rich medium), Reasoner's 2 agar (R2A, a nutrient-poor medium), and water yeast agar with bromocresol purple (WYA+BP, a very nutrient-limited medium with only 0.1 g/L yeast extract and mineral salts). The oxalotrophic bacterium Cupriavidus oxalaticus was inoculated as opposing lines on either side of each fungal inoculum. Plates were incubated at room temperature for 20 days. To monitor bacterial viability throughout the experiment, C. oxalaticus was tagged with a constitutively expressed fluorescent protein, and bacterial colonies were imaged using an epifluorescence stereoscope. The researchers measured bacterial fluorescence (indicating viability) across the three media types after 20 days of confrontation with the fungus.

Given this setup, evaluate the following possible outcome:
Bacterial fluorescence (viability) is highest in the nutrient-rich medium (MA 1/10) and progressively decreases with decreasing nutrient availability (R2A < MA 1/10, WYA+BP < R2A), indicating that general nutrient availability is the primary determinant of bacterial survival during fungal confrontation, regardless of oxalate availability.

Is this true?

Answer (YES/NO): NO